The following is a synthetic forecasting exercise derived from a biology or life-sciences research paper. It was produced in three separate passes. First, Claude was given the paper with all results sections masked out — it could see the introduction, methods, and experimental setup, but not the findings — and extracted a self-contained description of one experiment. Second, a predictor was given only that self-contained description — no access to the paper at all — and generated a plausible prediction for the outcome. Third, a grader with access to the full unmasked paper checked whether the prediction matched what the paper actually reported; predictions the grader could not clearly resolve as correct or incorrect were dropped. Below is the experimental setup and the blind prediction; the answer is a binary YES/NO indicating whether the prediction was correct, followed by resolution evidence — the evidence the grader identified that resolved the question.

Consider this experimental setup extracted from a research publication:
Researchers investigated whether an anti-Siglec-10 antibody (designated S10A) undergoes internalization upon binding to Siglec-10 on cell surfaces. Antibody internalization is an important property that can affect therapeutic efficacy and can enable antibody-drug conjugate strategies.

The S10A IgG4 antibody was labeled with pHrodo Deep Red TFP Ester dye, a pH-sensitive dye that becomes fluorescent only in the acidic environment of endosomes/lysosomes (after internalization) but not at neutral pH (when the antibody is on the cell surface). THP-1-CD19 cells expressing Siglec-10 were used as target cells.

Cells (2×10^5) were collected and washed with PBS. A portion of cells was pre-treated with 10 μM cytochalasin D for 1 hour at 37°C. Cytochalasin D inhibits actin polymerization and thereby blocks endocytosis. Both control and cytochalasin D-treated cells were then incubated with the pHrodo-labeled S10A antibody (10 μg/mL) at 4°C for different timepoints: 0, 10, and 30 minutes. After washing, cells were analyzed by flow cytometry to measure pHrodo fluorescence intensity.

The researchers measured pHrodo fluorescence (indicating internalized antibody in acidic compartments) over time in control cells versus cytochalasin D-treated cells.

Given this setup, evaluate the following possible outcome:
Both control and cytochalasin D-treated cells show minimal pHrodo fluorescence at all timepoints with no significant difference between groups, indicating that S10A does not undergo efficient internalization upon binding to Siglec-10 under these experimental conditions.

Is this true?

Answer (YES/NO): NO